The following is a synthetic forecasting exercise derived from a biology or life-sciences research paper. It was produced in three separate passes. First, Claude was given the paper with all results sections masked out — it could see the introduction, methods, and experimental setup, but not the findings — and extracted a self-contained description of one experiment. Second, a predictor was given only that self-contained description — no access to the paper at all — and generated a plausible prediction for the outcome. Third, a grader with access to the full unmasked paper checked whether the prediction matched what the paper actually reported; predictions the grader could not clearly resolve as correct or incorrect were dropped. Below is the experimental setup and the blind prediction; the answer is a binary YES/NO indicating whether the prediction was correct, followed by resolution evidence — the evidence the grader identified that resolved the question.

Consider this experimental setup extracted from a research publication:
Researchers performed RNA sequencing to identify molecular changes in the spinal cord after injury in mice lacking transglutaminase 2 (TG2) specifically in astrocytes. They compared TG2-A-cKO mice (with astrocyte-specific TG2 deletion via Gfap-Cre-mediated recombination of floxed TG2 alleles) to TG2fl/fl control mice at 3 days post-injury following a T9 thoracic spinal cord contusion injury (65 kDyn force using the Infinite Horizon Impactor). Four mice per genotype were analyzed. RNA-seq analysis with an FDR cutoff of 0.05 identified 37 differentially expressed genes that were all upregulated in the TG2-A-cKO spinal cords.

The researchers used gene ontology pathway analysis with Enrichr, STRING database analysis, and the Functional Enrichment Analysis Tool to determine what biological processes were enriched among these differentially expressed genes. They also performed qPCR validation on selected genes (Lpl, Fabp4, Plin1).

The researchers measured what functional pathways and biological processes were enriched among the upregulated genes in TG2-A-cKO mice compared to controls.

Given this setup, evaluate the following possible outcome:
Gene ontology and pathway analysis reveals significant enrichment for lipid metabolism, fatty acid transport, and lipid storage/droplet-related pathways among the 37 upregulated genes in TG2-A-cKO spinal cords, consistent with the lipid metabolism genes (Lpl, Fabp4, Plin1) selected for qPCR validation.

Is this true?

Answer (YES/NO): YES